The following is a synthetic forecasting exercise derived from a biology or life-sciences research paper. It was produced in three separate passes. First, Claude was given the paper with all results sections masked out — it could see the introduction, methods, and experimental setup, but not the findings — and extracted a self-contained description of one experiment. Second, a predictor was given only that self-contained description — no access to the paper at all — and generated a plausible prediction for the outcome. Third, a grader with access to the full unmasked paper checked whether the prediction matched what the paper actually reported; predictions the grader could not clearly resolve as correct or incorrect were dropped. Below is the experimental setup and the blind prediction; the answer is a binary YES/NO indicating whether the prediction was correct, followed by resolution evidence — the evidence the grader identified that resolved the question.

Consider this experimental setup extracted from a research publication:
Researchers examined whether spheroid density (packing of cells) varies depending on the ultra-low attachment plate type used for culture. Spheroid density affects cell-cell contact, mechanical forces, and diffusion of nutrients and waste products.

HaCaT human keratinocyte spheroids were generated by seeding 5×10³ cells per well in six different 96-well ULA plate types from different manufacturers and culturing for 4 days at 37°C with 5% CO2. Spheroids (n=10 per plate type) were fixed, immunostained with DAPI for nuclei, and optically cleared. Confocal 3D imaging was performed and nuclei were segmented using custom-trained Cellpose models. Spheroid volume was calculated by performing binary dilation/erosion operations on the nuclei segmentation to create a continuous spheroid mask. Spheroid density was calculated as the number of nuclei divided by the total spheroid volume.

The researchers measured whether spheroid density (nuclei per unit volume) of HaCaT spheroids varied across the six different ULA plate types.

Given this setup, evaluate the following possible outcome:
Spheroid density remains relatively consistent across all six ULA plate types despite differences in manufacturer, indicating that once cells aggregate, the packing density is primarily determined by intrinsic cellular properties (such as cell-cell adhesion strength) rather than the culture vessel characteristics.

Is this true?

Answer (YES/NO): YES